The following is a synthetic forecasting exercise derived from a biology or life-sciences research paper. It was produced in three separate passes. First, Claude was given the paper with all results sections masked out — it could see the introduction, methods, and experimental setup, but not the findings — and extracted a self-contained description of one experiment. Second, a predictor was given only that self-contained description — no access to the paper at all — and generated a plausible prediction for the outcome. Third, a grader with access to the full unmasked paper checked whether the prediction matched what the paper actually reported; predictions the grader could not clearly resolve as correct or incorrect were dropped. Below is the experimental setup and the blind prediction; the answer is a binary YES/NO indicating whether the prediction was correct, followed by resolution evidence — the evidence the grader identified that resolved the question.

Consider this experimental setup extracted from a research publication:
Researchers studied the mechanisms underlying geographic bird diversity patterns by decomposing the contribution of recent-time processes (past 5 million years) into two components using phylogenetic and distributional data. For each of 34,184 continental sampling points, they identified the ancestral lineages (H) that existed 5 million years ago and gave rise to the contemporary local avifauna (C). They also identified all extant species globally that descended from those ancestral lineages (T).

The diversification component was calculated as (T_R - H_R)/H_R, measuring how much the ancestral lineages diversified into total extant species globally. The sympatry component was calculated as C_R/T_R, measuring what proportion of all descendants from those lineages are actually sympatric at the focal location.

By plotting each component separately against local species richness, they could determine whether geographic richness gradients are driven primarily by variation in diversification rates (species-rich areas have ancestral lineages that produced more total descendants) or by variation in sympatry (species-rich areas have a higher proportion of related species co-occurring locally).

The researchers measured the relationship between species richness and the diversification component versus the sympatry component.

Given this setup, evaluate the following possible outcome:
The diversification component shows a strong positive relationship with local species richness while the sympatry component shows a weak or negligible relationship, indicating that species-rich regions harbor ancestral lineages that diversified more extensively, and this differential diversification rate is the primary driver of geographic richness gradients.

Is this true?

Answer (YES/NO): NO